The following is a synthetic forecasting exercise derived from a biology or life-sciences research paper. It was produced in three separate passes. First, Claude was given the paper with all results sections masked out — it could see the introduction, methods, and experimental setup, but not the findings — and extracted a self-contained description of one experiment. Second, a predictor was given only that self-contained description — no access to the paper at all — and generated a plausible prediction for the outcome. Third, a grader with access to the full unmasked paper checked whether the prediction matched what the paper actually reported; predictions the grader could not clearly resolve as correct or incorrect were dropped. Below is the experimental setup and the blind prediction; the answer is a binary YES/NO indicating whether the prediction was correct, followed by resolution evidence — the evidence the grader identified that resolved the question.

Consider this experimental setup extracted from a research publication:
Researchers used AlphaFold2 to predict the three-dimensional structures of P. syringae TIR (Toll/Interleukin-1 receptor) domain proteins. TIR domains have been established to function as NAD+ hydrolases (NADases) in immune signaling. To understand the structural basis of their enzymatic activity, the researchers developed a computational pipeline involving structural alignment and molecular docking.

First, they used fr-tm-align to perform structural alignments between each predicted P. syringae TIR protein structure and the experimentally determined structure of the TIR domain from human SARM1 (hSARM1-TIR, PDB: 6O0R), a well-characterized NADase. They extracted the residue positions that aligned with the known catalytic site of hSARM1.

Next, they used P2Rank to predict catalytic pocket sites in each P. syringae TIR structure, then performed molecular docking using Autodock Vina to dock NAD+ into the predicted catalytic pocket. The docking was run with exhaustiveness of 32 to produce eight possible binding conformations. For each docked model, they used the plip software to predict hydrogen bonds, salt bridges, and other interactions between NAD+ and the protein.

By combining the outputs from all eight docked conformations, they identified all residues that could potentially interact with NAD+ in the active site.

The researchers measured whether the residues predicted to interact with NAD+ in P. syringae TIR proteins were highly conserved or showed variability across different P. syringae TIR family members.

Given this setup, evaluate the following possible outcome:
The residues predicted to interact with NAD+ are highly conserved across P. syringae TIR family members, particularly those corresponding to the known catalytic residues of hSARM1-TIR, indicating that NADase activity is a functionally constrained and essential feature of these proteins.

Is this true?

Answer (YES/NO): NO